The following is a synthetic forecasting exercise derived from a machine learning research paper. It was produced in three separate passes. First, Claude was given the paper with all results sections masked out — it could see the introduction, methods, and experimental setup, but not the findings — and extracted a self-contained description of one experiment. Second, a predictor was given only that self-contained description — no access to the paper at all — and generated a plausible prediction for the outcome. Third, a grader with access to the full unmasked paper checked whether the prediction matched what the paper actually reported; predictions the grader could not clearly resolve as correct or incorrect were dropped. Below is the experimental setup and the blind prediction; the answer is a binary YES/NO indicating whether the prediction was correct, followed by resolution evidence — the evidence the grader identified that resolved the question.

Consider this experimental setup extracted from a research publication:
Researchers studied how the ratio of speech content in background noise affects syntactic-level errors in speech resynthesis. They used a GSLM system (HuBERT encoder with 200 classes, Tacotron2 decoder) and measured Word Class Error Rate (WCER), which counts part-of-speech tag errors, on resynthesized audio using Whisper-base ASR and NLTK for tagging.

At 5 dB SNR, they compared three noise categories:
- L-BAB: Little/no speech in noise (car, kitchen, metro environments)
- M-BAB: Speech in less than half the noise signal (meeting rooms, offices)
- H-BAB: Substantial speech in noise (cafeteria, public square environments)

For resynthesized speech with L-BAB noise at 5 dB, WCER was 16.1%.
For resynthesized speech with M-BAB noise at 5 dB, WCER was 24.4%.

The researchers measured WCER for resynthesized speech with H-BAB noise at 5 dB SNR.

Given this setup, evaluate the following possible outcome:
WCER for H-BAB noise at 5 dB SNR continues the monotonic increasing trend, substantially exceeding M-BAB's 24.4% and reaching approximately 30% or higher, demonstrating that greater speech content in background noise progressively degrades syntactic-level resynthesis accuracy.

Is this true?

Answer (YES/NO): YES